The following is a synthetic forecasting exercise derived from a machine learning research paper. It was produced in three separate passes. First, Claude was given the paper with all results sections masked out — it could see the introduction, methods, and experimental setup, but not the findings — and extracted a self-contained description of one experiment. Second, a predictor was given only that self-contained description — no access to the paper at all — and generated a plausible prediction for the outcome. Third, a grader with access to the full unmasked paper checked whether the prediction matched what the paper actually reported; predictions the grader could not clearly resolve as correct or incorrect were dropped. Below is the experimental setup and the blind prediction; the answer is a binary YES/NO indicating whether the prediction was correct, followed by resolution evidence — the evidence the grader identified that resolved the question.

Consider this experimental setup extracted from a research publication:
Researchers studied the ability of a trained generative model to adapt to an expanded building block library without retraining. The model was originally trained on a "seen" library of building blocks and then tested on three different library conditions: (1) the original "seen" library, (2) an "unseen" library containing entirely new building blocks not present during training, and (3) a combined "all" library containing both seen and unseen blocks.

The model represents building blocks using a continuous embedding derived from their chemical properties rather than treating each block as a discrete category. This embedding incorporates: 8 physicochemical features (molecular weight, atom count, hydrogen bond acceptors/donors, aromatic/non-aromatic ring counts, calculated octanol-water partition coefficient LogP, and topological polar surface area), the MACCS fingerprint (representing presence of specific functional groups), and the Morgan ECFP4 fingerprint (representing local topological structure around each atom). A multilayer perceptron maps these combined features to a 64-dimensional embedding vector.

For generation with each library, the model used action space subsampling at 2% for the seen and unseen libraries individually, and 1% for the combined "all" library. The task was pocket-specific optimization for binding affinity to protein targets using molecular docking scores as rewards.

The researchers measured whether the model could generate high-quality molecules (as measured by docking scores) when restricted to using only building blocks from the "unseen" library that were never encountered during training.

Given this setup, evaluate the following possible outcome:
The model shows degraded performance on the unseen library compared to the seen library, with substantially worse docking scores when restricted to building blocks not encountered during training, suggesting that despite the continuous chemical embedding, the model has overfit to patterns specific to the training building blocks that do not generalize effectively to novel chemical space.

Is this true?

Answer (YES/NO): NO